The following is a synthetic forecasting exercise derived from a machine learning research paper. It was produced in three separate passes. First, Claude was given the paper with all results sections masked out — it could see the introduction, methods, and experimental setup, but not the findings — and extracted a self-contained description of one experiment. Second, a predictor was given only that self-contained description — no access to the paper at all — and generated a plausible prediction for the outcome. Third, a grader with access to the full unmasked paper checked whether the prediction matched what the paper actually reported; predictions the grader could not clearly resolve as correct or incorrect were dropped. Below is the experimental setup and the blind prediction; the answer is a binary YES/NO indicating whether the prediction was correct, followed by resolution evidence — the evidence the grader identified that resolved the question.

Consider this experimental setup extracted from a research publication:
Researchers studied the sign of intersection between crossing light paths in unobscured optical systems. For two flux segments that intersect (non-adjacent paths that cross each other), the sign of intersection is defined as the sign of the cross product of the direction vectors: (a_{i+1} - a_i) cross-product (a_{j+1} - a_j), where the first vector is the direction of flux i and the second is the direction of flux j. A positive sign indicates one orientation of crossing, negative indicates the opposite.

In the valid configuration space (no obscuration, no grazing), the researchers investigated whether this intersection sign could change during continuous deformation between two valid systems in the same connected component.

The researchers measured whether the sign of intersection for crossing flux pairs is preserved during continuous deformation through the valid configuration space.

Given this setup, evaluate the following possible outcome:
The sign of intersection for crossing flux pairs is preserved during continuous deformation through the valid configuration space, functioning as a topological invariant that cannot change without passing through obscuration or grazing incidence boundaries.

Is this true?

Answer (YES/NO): YES